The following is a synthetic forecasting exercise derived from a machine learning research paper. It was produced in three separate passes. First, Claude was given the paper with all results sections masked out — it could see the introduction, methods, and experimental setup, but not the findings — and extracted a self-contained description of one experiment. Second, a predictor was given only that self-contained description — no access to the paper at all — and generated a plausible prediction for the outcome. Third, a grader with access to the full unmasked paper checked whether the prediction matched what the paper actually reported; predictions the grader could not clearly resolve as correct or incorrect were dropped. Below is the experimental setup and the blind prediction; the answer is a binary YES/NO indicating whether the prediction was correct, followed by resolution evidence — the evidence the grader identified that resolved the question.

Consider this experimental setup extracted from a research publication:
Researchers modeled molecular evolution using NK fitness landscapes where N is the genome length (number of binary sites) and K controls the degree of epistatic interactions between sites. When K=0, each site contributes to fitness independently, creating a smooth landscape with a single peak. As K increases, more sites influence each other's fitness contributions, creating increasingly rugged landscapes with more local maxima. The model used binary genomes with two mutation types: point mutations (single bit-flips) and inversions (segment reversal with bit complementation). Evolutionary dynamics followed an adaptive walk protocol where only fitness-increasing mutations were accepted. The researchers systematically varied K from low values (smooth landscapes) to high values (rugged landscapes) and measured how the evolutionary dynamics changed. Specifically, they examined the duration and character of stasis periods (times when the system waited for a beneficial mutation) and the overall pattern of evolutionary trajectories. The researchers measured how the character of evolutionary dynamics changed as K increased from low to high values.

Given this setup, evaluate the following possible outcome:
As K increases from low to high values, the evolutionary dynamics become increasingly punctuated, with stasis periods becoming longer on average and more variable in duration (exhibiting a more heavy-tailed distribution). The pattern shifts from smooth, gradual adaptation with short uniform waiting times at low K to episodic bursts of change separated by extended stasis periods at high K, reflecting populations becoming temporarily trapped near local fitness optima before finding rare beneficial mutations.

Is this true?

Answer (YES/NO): NO